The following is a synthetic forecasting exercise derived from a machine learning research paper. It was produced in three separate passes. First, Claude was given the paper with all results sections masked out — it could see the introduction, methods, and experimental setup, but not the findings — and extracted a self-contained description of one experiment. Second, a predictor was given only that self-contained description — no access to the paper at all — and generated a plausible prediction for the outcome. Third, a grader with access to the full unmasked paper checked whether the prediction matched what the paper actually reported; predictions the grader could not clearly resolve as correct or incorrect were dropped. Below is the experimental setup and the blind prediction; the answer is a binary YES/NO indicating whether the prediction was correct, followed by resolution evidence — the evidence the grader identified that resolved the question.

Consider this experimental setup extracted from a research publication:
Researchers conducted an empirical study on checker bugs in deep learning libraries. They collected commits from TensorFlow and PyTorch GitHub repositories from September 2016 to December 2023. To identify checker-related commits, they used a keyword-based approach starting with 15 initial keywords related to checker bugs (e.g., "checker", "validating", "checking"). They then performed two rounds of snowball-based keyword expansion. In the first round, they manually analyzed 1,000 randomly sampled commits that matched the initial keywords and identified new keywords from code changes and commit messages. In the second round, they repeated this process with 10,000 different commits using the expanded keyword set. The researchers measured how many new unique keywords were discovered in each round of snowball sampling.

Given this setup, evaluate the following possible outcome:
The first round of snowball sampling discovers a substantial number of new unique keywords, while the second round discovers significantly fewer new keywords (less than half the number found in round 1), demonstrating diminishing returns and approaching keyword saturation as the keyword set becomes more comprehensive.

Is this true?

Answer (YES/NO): NO